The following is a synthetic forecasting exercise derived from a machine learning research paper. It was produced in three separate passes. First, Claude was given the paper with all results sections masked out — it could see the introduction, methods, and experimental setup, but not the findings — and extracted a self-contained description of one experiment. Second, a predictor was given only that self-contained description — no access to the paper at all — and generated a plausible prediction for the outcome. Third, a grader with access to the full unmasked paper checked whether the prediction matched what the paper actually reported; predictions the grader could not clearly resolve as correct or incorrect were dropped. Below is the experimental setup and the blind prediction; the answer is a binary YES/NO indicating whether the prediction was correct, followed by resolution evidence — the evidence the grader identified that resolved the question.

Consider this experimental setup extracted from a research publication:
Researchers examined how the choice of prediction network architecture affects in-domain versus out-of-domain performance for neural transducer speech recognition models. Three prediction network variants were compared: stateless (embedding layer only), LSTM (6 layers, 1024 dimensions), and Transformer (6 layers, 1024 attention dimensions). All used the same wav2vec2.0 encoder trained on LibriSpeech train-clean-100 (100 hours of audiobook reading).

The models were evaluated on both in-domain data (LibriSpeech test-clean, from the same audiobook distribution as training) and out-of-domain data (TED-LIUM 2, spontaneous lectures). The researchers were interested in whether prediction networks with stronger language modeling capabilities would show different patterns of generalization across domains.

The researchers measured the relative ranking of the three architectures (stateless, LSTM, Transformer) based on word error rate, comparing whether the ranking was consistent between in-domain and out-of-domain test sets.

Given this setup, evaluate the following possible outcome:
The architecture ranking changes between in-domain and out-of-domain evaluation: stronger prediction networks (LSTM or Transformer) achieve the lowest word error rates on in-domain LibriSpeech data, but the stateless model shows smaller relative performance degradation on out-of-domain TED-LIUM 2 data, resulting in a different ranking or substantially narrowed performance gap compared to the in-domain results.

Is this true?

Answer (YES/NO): NO